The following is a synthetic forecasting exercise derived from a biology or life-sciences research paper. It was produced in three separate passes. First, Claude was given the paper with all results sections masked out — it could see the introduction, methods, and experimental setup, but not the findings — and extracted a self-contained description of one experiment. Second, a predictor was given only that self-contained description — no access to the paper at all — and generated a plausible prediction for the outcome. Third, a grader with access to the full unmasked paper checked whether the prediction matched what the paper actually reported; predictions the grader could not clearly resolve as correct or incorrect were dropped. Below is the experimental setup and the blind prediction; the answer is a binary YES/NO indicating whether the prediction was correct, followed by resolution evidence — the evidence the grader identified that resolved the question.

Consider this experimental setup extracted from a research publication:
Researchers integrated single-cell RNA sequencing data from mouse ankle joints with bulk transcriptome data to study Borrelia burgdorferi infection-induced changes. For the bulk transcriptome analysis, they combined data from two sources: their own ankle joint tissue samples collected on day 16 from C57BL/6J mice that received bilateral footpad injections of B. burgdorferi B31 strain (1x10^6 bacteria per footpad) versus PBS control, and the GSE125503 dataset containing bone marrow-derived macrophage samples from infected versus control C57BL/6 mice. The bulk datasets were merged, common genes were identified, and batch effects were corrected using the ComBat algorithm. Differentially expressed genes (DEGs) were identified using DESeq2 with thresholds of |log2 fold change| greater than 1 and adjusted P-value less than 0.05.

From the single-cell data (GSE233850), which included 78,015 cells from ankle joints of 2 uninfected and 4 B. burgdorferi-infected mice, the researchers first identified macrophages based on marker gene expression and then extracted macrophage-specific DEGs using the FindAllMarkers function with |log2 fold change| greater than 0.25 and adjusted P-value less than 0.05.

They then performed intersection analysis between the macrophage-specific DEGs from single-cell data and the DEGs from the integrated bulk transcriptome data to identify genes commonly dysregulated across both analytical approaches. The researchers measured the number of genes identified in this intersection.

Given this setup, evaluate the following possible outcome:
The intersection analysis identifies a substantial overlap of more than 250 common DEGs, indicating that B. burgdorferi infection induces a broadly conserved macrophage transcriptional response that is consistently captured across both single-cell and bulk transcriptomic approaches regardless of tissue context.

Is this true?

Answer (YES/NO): NO